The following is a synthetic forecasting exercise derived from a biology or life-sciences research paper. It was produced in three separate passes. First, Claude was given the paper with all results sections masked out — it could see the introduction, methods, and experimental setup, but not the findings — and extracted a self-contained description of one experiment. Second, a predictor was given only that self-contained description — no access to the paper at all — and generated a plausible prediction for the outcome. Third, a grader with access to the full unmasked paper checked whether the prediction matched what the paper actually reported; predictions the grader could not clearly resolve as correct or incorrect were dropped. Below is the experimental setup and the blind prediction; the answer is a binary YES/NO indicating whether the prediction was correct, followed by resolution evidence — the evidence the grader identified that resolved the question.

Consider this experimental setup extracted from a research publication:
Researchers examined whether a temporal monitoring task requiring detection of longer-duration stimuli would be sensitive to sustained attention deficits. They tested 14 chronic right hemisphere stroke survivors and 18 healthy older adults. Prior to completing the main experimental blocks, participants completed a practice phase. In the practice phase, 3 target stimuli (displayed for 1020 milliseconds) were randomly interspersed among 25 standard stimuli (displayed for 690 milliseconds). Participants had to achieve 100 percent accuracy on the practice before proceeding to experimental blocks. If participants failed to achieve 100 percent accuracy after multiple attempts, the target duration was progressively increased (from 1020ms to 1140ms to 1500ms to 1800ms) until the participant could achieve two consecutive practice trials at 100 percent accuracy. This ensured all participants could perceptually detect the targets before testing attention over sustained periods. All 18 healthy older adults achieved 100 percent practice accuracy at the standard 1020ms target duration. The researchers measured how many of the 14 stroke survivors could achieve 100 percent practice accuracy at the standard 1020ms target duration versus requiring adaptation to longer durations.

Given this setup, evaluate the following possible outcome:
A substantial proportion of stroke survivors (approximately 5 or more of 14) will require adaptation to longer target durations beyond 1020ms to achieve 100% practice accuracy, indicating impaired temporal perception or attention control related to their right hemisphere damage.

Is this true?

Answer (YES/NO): YES